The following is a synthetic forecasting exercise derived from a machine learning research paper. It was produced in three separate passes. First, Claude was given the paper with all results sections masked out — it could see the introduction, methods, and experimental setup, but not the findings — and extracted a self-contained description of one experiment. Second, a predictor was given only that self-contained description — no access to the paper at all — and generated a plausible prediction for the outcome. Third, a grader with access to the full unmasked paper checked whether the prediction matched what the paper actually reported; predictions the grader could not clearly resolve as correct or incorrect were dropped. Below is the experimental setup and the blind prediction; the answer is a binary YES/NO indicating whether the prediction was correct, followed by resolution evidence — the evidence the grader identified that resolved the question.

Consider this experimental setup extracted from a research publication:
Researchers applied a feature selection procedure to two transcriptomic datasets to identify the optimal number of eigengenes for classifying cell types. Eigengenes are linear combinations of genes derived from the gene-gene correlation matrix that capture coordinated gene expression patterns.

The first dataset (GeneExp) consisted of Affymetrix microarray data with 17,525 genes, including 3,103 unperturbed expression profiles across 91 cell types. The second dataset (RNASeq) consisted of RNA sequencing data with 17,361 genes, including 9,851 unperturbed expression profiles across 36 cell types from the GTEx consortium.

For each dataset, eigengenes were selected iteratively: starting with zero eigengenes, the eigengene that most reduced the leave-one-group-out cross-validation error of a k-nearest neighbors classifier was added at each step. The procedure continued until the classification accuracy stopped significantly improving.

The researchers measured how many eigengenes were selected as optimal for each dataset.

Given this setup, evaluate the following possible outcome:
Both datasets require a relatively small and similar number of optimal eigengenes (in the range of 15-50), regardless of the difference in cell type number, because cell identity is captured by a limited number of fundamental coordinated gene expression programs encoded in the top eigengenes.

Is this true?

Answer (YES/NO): NO